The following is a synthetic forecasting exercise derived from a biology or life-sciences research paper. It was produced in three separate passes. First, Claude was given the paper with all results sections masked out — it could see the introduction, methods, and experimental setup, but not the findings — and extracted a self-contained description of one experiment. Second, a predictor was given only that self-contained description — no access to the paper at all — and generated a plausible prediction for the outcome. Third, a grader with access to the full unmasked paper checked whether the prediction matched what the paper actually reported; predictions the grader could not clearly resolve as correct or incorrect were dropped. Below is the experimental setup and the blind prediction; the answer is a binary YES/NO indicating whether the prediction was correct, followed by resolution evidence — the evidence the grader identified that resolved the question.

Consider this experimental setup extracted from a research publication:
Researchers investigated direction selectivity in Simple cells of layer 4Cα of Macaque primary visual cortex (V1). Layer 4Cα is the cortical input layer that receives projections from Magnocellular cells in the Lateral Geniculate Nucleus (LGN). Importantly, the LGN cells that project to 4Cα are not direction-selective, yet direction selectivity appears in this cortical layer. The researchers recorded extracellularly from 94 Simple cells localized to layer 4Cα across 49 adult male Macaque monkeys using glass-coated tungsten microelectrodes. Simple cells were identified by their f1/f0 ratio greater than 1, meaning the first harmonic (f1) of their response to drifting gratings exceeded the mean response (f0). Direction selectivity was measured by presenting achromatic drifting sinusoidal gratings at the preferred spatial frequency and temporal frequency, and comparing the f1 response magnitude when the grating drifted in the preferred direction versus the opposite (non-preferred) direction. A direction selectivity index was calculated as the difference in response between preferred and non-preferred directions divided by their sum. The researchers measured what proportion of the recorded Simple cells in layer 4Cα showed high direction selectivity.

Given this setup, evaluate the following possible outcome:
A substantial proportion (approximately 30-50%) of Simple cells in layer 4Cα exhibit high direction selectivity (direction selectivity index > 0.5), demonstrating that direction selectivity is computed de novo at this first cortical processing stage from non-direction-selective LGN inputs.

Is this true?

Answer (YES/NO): YES